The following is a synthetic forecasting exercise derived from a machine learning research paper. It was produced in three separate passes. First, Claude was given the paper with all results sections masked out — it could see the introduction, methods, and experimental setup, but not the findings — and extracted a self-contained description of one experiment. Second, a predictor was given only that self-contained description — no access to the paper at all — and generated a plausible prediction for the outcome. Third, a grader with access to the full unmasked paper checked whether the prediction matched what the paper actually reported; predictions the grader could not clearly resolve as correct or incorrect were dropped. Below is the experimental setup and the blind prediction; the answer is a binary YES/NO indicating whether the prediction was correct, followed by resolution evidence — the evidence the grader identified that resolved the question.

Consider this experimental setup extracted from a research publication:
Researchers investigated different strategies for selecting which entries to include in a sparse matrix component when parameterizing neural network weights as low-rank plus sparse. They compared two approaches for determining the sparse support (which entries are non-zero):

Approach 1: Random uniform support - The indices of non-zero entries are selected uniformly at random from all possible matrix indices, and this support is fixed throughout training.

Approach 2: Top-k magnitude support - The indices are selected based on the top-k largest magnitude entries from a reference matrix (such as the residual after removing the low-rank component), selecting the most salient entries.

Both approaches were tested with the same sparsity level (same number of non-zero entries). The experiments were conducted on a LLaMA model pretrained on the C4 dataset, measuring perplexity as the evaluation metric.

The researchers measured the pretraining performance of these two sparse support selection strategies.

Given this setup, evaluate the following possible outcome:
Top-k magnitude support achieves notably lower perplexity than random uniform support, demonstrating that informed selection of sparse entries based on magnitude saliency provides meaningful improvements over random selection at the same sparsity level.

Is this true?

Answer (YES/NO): NO